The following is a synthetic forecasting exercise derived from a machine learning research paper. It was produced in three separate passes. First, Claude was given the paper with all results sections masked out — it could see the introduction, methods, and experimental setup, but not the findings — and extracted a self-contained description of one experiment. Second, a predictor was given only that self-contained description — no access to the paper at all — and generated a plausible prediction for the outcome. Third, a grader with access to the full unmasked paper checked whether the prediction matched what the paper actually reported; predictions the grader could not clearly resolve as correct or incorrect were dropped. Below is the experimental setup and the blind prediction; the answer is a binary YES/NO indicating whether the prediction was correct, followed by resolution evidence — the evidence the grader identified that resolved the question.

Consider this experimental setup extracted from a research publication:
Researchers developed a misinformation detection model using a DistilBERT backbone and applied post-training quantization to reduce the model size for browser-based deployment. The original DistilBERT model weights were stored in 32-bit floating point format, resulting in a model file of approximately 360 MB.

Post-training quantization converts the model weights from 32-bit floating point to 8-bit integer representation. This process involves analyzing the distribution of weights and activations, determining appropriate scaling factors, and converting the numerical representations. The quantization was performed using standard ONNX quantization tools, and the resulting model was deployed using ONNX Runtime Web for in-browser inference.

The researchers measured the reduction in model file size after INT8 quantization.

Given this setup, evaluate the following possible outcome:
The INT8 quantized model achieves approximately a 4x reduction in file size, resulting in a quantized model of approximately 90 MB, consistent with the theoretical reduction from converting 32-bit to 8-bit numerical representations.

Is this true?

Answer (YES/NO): NO